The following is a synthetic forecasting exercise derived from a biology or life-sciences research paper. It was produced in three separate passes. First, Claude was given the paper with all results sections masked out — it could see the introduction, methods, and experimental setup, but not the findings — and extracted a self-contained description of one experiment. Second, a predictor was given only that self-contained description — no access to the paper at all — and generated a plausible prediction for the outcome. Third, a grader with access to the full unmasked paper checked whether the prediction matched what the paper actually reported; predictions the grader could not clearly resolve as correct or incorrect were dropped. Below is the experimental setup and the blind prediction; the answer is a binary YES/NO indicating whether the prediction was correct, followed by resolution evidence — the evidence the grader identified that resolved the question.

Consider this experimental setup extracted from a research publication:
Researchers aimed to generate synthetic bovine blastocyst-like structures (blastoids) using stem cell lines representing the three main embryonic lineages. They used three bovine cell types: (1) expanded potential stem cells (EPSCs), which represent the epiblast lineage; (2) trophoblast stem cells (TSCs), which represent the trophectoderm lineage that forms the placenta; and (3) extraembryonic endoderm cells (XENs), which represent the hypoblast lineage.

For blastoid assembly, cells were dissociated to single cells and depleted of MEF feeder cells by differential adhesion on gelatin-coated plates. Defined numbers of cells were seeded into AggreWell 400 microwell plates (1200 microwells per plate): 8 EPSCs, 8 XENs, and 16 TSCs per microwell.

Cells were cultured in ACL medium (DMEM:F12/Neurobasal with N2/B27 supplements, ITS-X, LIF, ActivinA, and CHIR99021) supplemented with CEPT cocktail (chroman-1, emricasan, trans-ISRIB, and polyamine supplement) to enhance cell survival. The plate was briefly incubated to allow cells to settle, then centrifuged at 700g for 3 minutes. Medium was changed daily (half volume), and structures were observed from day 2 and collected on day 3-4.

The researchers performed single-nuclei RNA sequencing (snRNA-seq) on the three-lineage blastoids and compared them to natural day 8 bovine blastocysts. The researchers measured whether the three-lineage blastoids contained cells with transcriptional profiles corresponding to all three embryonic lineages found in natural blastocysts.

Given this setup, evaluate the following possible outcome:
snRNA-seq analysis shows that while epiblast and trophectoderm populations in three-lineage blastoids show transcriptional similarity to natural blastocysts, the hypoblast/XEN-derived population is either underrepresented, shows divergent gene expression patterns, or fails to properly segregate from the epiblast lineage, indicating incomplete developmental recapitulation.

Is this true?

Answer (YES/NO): NO